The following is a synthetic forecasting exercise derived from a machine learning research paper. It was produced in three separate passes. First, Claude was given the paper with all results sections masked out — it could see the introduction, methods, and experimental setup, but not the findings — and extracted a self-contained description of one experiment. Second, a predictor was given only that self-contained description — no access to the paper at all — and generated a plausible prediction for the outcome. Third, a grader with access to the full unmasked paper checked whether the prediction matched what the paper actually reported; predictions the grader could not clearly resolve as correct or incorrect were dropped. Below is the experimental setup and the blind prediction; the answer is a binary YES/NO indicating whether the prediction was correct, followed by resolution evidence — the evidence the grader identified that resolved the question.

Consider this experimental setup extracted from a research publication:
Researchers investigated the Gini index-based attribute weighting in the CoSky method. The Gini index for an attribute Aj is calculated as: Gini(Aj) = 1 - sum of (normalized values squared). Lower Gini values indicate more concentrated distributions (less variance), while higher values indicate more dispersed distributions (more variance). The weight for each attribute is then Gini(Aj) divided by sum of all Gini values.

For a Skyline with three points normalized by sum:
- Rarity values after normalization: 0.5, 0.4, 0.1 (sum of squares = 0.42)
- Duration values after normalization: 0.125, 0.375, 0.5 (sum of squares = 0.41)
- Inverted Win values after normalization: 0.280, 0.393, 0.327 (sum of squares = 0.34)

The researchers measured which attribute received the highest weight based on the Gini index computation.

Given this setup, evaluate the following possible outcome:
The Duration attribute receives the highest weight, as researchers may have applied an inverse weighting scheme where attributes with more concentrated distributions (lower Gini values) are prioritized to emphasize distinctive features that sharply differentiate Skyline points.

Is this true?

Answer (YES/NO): NO